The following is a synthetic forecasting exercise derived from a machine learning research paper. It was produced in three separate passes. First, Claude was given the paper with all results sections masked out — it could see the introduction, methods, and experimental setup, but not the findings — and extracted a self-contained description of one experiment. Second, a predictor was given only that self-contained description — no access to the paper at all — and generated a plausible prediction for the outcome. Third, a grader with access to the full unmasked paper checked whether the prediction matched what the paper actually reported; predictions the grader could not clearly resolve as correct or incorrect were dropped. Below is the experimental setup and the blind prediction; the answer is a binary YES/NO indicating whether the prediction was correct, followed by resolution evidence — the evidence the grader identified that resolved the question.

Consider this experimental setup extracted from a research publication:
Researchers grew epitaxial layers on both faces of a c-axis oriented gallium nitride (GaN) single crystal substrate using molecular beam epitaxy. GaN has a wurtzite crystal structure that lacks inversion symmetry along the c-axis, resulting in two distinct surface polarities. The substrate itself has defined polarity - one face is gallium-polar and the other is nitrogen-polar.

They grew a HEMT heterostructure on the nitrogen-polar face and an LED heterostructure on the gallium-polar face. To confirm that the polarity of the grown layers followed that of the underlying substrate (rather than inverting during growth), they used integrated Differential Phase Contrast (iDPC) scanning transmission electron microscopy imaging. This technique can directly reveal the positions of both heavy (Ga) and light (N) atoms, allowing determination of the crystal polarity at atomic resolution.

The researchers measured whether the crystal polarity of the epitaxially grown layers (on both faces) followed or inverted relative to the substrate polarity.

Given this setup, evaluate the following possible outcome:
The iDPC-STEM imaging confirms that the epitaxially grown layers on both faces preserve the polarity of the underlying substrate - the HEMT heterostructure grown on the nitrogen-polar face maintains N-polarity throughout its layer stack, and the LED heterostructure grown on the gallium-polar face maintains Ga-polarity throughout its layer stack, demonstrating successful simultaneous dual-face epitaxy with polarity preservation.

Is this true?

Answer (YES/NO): YES